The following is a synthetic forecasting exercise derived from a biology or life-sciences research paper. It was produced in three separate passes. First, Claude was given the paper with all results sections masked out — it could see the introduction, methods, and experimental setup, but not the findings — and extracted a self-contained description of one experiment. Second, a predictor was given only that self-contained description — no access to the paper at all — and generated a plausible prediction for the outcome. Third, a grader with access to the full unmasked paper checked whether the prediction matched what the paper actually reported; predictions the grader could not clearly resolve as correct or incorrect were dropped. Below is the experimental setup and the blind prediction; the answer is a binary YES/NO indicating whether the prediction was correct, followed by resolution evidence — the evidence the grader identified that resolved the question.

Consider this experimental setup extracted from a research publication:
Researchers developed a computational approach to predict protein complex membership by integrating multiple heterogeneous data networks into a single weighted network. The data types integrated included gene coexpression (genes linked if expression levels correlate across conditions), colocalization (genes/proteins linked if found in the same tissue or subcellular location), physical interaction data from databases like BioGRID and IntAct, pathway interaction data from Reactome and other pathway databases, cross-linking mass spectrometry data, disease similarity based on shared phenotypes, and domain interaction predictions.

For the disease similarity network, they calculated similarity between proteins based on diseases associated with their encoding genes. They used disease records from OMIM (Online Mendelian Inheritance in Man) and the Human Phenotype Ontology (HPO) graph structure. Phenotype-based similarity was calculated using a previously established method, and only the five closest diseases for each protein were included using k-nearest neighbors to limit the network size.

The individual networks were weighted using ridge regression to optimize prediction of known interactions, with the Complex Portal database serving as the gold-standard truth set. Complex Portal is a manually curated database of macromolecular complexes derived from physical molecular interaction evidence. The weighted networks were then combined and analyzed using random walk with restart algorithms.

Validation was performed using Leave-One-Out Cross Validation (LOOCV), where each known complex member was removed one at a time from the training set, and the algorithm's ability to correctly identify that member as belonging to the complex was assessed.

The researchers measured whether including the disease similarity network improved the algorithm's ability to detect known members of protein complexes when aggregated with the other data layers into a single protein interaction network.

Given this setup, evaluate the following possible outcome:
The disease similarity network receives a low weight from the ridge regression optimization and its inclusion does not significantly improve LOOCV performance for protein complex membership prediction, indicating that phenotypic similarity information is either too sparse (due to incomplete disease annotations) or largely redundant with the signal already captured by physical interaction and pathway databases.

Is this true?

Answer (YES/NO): NO